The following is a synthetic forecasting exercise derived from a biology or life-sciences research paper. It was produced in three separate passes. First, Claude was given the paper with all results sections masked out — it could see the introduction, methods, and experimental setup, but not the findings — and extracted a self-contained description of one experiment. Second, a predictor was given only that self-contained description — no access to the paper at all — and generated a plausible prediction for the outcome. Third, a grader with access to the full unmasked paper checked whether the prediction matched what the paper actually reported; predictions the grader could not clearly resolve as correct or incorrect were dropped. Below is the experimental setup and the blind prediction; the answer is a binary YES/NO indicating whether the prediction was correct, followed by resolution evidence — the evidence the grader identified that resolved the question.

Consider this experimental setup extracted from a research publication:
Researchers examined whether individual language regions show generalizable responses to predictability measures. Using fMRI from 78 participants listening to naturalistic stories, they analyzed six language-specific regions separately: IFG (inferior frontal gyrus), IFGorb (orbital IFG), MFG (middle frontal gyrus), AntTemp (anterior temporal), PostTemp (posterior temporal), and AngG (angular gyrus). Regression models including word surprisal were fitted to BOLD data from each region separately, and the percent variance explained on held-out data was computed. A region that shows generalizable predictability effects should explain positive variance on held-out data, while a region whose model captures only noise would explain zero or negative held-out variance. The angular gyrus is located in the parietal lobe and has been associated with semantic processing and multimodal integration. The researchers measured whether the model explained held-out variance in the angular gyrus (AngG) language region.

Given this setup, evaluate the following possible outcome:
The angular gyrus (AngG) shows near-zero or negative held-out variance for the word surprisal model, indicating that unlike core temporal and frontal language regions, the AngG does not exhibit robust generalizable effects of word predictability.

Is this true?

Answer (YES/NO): YES